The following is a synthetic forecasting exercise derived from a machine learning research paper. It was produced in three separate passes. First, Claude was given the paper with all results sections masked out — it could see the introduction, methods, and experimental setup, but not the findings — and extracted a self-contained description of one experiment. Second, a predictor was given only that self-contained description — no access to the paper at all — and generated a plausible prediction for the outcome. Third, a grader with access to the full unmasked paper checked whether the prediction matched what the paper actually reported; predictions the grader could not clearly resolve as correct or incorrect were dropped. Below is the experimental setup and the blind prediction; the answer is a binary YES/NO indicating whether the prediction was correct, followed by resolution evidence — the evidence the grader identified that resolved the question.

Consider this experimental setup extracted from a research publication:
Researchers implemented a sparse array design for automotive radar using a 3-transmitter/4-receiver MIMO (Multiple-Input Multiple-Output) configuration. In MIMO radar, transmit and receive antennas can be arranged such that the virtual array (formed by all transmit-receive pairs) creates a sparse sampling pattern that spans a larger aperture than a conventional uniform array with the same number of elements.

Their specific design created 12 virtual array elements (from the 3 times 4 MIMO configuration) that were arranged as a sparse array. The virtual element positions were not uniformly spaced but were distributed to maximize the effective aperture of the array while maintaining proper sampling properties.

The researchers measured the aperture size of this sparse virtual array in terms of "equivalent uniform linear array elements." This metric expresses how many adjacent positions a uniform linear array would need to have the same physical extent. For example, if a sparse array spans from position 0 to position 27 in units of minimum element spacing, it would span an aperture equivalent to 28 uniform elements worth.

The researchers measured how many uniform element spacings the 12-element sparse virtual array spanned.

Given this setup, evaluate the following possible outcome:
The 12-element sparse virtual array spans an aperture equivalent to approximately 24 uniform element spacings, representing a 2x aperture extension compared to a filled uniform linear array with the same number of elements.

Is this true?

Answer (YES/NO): NO